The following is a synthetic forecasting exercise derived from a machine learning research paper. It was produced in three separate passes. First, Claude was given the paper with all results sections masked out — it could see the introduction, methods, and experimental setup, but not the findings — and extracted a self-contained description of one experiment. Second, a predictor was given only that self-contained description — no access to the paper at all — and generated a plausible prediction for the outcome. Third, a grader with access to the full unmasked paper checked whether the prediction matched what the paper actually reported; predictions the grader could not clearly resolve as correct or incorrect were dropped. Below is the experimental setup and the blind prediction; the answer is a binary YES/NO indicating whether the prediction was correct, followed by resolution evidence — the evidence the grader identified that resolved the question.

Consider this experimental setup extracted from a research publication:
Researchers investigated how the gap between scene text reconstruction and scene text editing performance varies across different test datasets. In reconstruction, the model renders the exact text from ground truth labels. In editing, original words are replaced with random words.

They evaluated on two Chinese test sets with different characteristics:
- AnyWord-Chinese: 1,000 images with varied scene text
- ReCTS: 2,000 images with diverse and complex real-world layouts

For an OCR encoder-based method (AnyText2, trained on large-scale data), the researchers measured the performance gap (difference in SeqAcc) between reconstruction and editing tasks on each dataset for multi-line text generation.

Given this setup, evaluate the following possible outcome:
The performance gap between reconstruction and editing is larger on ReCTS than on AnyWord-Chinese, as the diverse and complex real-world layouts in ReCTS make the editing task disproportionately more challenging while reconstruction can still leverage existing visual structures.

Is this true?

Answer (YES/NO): NO